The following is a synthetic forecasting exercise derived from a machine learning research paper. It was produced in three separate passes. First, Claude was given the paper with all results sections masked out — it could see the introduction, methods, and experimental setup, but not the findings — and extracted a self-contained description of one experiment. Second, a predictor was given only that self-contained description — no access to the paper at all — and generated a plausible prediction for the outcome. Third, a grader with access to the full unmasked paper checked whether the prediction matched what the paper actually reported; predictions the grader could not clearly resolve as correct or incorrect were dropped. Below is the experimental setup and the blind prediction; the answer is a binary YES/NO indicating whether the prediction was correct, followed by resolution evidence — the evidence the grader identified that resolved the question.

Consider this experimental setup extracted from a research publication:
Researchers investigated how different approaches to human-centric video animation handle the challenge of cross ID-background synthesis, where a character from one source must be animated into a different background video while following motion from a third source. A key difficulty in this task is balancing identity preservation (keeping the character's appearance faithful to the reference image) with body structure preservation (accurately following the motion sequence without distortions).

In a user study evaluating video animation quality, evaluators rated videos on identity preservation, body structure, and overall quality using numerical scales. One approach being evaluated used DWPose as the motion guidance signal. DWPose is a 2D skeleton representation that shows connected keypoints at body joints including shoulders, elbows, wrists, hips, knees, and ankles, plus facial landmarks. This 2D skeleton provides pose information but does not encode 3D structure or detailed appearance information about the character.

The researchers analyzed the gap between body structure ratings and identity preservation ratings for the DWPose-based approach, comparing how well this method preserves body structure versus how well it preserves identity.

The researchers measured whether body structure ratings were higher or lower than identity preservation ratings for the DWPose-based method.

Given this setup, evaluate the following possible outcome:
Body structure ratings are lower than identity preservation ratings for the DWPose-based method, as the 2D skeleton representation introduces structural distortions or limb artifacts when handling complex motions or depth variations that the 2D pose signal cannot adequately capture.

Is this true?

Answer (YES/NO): NO